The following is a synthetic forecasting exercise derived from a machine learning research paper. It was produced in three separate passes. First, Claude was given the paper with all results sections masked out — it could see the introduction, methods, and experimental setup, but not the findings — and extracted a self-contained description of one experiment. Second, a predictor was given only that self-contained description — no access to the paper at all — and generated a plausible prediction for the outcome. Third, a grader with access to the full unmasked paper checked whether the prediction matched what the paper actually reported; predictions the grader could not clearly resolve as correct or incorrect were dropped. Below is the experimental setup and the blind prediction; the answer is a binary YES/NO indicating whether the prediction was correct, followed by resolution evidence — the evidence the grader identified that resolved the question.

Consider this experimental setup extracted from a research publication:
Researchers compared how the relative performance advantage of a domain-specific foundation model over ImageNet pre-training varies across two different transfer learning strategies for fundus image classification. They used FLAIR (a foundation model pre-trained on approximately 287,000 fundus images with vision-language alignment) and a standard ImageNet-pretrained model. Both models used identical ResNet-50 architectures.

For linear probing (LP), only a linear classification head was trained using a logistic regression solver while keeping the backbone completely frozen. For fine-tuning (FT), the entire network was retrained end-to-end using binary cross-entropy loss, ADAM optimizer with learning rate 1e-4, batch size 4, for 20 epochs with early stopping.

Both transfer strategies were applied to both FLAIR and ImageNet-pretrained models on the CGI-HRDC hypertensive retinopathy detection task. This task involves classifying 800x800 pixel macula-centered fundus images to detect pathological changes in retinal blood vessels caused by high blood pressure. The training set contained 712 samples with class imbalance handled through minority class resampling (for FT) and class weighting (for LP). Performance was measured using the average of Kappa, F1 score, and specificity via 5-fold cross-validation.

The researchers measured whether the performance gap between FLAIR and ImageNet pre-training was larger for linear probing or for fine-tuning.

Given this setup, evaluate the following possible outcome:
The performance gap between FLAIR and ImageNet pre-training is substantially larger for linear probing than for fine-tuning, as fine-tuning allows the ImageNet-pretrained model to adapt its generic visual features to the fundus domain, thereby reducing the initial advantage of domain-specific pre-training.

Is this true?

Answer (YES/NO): YES